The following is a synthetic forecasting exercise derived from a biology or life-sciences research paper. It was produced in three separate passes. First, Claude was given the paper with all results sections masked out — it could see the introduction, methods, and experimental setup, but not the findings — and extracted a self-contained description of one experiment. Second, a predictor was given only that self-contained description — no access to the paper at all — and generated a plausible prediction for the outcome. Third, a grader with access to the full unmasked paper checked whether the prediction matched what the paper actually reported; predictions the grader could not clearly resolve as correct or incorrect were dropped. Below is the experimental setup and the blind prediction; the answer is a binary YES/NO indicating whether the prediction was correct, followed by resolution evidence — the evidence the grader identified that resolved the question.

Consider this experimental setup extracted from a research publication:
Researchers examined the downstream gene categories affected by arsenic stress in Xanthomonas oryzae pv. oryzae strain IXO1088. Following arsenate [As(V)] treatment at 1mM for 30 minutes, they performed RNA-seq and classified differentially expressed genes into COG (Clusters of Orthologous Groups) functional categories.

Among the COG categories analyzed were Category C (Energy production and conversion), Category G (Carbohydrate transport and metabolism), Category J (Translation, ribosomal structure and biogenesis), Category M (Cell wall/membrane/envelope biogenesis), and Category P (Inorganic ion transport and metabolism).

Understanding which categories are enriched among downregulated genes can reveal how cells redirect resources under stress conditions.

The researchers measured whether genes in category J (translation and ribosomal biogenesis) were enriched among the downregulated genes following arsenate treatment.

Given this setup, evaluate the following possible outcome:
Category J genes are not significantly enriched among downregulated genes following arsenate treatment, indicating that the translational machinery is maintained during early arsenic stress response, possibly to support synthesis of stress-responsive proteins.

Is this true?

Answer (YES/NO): YES